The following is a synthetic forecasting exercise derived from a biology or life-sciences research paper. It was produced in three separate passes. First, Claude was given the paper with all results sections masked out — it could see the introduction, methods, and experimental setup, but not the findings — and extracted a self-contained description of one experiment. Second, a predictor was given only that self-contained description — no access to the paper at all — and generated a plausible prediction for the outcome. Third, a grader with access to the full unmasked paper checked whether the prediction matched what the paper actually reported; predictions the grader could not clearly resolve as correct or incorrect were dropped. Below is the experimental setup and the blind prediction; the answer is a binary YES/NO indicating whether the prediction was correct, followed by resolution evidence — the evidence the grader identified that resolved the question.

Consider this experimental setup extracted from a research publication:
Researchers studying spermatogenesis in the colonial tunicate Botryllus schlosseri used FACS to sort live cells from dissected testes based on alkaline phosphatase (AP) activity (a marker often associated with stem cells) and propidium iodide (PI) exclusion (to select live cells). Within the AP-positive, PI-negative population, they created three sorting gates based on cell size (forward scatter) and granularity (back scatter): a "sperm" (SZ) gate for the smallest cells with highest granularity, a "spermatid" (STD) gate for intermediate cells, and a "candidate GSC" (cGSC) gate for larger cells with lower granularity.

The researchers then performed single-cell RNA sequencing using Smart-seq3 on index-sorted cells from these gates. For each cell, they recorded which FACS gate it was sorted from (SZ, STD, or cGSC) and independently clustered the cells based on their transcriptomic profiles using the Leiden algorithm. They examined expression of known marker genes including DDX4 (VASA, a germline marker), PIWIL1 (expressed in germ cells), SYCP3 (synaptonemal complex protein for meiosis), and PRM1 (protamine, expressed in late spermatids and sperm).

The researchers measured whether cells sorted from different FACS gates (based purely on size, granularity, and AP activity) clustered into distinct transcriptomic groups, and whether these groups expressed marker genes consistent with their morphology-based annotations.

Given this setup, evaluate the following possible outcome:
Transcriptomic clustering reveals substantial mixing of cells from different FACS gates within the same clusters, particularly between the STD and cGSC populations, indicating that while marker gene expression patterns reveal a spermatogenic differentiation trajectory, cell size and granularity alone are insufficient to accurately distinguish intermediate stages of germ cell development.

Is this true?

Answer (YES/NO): NO